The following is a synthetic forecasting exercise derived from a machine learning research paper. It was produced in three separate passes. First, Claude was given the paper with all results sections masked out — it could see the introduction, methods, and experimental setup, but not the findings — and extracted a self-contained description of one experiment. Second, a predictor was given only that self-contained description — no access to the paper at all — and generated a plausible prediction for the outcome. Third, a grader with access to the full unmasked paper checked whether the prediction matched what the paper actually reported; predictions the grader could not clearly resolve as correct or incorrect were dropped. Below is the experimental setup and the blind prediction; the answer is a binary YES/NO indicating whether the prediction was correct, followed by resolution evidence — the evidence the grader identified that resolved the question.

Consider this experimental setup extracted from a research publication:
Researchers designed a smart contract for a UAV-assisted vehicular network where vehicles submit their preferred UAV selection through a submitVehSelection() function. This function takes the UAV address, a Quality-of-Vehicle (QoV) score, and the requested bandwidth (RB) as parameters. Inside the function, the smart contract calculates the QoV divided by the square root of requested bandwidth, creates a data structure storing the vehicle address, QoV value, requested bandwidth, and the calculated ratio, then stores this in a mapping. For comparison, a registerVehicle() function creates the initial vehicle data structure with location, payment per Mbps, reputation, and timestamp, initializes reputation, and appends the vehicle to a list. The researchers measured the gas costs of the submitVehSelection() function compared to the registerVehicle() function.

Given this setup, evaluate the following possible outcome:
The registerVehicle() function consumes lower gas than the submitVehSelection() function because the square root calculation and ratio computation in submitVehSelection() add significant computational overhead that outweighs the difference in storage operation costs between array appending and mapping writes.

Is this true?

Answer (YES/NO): NO